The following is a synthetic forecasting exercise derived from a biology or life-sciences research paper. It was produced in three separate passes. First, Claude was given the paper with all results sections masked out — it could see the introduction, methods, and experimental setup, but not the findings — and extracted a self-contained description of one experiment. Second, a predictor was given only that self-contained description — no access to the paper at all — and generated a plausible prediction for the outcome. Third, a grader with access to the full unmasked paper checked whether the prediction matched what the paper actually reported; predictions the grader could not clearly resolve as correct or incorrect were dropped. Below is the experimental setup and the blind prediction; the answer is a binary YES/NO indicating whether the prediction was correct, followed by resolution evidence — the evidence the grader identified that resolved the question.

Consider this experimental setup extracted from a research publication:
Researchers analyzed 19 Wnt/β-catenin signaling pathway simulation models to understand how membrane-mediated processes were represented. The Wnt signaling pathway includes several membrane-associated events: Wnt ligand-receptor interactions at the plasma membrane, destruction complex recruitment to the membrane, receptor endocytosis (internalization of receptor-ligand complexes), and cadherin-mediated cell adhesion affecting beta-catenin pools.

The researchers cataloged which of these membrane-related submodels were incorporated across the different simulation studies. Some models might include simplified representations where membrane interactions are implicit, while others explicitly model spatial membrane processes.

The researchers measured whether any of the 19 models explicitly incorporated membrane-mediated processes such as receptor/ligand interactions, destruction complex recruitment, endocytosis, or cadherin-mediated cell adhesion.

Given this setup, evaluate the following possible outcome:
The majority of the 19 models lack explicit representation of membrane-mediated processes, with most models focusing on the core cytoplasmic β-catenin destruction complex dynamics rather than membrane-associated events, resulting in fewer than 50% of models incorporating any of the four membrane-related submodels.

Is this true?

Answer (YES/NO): YES